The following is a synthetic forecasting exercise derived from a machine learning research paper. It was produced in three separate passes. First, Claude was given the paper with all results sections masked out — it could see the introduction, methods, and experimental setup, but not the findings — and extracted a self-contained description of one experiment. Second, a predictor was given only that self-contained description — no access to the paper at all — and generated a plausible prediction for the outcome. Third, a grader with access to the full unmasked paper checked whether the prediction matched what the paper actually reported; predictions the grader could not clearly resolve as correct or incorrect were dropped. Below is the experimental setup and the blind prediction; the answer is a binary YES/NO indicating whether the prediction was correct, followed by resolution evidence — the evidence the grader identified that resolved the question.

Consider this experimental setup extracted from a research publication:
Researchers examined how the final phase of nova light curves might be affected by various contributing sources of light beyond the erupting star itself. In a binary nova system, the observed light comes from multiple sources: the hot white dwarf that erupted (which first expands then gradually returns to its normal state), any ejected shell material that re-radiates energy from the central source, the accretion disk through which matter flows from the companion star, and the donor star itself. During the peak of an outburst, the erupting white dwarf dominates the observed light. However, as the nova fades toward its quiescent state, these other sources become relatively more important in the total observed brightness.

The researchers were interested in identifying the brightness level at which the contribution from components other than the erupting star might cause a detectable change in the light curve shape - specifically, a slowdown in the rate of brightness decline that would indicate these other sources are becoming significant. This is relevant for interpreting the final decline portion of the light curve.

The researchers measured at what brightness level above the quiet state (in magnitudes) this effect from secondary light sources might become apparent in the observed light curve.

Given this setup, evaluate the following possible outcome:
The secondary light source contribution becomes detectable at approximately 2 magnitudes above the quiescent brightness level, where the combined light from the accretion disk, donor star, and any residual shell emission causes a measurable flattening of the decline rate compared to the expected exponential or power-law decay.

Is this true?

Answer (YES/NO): NO